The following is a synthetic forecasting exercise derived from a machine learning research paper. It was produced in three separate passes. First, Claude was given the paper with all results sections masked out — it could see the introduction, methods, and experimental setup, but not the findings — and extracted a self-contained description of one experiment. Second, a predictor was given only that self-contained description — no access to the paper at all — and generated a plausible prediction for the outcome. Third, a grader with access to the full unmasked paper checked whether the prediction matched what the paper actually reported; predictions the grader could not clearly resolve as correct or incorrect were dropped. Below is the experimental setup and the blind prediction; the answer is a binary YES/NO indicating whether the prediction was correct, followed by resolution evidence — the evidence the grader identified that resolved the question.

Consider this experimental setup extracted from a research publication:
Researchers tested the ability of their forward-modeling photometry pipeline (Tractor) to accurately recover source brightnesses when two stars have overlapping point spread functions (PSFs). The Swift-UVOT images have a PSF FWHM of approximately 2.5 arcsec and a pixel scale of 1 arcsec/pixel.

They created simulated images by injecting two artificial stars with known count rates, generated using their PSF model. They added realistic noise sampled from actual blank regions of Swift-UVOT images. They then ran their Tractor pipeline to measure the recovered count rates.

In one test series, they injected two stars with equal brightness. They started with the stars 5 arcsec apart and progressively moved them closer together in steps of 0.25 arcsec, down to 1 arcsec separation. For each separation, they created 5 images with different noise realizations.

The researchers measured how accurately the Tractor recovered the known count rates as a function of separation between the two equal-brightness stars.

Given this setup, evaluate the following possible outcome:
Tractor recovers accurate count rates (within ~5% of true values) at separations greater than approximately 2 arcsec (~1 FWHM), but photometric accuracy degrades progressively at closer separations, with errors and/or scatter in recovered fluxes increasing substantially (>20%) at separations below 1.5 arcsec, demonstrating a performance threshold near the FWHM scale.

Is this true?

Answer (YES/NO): NO